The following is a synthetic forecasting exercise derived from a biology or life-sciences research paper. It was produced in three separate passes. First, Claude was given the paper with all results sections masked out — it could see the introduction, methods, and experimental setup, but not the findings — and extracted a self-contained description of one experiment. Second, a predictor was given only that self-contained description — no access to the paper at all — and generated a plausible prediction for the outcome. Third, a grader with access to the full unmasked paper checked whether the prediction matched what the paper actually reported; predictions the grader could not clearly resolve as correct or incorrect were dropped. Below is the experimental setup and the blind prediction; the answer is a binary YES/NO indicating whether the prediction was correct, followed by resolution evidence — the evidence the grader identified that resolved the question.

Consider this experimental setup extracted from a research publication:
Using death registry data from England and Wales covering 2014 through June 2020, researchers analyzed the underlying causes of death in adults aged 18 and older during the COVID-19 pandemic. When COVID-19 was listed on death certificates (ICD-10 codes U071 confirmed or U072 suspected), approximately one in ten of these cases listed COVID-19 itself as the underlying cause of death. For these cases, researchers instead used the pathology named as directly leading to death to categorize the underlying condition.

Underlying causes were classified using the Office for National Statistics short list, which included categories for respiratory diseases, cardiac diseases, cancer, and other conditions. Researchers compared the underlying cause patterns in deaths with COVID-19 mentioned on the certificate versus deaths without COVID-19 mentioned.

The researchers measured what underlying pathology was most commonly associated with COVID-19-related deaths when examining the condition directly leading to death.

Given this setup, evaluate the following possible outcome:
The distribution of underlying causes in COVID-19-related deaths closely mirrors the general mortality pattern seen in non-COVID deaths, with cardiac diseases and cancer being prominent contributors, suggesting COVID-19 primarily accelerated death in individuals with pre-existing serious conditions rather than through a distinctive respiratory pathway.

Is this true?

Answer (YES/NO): NO